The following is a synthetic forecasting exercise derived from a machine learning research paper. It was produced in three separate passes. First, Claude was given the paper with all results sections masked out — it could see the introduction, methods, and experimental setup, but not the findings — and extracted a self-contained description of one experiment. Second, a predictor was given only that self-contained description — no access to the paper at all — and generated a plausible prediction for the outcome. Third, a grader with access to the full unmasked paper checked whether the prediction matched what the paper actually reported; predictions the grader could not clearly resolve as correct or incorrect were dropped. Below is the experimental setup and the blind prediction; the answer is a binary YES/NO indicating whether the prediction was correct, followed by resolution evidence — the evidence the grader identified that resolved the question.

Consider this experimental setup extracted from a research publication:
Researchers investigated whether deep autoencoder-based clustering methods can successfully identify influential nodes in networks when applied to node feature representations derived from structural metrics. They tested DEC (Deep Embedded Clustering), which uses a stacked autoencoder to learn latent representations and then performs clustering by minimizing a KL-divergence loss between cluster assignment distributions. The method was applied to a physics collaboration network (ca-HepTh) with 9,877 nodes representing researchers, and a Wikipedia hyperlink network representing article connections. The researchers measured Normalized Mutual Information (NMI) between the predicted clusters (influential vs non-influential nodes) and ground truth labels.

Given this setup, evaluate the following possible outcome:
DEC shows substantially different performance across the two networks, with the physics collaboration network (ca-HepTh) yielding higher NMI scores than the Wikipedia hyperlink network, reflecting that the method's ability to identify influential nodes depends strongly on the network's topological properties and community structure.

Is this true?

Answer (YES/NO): NO